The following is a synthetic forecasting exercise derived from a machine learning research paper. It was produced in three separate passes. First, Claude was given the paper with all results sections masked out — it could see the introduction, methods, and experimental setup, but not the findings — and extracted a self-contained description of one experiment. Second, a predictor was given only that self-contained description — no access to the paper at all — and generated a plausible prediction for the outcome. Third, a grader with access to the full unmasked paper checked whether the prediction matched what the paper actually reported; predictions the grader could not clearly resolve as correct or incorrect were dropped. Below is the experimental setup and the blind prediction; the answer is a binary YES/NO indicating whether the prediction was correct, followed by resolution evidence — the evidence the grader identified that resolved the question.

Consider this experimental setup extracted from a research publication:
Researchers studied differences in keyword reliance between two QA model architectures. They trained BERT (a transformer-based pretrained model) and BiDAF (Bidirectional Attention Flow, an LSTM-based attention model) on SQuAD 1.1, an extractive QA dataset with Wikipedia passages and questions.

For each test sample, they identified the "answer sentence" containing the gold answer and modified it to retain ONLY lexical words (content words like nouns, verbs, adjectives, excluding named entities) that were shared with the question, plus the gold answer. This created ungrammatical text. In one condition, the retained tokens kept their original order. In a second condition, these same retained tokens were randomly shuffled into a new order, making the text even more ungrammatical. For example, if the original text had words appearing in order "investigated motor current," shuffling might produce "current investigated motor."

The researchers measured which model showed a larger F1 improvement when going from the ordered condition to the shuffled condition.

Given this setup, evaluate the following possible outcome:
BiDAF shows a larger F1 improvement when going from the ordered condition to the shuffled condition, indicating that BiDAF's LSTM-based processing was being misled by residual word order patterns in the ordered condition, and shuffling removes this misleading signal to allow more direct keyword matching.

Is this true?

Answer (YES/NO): YES